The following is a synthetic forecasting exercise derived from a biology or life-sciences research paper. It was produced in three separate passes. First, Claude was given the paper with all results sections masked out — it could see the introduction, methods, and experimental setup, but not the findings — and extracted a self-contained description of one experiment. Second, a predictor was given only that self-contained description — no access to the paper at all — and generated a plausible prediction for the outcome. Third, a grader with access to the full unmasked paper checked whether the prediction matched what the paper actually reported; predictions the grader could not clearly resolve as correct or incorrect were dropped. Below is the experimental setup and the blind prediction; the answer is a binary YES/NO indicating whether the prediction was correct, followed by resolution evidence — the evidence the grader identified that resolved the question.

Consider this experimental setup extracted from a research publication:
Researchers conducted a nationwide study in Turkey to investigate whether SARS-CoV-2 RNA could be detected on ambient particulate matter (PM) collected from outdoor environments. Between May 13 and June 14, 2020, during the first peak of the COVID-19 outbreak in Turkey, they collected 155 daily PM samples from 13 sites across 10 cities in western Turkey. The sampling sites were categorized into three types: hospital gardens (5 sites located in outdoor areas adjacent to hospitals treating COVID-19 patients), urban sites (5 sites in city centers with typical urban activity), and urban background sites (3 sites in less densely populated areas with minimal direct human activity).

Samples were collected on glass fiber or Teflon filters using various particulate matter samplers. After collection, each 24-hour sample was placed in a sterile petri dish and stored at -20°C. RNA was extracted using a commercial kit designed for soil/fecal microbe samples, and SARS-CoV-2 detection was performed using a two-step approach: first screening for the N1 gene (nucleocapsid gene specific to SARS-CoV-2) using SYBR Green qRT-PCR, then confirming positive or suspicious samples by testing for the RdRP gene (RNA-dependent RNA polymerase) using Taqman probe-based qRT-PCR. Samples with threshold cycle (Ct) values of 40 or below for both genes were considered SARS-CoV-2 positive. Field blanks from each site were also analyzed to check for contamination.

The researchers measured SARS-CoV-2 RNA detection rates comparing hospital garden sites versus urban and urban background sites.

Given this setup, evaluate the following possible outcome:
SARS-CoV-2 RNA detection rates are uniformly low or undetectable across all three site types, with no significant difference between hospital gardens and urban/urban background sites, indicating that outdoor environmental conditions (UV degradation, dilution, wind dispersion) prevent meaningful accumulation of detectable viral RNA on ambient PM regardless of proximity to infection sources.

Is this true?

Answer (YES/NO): NO